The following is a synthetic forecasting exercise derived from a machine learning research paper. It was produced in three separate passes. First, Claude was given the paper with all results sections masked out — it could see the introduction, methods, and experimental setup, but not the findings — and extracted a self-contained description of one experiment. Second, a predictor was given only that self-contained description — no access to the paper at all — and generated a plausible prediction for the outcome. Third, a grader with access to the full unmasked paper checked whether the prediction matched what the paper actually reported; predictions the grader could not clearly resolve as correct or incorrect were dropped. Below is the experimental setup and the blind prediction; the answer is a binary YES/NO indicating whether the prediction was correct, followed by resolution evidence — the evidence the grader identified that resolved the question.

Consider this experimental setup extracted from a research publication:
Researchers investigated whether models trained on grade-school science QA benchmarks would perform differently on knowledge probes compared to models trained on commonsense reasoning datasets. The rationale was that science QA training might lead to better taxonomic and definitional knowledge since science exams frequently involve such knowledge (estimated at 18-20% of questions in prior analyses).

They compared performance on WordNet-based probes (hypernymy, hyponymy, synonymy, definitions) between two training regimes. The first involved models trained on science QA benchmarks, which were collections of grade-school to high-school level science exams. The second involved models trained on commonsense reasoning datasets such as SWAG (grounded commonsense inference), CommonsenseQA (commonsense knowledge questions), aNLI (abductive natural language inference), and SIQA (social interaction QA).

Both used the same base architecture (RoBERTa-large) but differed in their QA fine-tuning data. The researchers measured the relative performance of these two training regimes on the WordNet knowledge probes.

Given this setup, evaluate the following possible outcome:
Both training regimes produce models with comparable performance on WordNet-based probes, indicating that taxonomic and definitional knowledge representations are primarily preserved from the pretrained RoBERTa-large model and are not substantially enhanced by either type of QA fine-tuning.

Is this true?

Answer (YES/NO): NO